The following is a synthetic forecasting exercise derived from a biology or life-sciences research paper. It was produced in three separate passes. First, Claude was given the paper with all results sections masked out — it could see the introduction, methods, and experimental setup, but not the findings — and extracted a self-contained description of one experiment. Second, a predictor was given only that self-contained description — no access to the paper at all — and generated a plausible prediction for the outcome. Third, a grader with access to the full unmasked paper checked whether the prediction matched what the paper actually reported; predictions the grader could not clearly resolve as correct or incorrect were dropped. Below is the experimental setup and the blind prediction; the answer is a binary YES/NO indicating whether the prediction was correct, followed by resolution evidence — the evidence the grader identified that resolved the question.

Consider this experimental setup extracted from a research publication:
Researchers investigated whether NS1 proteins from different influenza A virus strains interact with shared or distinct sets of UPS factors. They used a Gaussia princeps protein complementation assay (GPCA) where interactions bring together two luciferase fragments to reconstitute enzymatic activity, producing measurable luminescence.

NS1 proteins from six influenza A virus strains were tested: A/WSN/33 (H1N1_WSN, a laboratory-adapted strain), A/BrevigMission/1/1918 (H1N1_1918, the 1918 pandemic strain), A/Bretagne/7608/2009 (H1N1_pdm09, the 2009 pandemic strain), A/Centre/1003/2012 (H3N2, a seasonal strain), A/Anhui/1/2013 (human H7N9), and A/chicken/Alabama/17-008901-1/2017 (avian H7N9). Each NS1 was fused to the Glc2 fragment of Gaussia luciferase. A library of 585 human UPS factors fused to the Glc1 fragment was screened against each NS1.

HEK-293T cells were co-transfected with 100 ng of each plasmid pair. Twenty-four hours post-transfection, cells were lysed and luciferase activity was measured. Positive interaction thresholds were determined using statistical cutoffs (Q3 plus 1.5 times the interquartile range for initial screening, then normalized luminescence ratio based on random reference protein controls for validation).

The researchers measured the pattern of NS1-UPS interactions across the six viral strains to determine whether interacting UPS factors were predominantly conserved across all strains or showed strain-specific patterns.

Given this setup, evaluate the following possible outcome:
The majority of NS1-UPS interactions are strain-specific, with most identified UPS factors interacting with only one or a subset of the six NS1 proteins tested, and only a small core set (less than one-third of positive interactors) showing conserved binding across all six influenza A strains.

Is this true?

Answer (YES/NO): YES